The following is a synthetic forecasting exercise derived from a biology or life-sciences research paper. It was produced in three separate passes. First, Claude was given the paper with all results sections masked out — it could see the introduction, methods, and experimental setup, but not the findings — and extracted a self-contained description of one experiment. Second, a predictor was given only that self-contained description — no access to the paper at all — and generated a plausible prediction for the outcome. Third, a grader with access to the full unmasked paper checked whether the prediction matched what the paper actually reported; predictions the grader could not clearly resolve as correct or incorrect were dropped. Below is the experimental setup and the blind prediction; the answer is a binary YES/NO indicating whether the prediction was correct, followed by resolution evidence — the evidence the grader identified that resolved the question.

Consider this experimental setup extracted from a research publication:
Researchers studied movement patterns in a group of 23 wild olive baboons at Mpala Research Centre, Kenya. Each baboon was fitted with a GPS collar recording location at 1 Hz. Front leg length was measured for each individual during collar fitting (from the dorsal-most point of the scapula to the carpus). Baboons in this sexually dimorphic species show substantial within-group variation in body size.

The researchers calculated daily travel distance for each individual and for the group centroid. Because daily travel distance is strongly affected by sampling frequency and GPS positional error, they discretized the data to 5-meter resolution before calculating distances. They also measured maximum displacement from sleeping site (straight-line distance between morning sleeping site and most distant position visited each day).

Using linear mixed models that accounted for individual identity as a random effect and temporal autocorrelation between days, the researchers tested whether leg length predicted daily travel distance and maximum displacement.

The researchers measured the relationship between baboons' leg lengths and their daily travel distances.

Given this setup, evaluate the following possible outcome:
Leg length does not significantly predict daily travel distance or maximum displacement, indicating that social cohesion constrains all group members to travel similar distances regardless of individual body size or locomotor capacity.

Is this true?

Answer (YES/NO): NO